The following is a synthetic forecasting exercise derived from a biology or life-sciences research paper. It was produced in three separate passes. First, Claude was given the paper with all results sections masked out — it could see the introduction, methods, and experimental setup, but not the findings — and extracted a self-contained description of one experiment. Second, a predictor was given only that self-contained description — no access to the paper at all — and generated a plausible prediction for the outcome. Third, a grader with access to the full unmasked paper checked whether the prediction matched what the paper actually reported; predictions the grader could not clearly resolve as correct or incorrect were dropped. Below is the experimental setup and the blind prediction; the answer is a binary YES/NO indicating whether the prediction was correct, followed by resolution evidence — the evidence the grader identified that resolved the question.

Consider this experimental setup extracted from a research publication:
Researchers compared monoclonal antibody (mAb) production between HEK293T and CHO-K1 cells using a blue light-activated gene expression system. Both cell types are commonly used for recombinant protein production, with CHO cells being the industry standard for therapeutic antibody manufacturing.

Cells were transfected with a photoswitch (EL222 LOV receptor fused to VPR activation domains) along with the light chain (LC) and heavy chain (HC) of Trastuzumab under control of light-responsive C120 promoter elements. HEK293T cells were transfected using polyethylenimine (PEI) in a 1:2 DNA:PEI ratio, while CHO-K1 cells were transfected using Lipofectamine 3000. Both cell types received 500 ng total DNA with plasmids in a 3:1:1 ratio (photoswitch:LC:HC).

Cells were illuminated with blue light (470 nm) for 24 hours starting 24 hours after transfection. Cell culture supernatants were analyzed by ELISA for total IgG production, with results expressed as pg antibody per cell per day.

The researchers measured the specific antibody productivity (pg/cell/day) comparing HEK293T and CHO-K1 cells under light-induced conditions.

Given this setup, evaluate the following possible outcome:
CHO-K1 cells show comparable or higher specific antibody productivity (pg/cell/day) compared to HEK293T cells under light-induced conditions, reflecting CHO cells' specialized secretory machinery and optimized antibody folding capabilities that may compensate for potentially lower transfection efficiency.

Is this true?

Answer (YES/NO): NO